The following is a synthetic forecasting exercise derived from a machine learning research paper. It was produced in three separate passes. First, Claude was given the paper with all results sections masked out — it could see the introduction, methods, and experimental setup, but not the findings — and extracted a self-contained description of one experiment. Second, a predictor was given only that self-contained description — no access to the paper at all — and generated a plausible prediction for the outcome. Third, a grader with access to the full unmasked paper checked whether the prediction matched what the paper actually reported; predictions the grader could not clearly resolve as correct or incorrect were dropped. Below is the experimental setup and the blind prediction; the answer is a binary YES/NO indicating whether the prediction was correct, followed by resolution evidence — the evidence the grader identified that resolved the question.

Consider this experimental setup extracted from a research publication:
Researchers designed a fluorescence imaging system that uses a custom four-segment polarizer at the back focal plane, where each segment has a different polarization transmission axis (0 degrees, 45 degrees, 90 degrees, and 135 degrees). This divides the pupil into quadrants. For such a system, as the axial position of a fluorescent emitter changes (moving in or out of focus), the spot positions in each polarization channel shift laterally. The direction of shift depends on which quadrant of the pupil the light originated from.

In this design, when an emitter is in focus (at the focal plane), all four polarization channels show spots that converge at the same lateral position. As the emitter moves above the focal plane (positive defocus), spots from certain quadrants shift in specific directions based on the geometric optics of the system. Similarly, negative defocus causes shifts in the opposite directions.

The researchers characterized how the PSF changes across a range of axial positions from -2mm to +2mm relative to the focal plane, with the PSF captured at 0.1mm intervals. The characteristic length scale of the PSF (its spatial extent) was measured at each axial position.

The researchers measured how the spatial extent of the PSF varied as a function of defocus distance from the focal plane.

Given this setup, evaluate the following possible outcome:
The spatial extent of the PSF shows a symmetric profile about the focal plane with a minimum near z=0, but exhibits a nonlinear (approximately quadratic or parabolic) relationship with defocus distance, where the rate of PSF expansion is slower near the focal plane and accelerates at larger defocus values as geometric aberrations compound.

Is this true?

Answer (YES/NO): NO